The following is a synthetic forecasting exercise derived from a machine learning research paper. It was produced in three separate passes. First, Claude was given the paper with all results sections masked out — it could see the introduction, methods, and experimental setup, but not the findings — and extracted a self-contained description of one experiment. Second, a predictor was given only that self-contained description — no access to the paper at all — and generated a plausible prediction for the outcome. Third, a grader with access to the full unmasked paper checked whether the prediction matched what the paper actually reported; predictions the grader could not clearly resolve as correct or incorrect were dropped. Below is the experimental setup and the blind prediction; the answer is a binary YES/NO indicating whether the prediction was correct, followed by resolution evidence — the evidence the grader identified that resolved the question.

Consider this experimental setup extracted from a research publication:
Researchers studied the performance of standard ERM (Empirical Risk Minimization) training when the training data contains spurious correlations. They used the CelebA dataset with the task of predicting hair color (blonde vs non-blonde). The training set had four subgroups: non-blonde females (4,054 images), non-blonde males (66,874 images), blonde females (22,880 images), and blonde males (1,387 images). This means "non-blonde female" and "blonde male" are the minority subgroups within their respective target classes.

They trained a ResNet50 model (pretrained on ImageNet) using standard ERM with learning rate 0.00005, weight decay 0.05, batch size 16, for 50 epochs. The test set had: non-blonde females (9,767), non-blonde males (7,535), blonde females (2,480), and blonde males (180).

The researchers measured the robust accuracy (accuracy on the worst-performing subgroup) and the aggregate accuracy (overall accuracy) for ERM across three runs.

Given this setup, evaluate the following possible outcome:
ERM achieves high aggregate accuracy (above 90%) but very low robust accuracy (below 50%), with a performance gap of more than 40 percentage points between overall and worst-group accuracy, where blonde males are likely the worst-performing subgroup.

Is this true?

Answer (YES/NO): NO